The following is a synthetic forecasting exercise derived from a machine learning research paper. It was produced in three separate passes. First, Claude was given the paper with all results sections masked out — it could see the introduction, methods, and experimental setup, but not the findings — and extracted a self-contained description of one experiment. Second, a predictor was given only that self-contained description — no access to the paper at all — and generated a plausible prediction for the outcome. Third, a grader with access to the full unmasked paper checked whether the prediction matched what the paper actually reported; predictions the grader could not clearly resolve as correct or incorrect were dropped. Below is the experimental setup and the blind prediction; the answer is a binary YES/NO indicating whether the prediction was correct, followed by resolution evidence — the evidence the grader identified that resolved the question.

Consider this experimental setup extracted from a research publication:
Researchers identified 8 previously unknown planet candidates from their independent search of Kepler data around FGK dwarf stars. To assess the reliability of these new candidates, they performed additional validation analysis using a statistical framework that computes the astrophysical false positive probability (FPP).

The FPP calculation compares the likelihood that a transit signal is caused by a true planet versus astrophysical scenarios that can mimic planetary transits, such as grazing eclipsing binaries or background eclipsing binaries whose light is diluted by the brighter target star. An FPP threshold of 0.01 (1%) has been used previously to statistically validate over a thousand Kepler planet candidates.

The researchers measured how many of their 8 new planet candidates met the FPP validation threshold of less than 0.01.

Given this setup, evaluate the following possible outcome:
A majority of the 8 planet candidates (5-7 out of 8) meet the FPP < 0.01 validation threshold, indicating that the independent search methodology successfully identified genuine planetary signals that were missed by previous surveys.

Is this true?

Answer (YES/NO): YES